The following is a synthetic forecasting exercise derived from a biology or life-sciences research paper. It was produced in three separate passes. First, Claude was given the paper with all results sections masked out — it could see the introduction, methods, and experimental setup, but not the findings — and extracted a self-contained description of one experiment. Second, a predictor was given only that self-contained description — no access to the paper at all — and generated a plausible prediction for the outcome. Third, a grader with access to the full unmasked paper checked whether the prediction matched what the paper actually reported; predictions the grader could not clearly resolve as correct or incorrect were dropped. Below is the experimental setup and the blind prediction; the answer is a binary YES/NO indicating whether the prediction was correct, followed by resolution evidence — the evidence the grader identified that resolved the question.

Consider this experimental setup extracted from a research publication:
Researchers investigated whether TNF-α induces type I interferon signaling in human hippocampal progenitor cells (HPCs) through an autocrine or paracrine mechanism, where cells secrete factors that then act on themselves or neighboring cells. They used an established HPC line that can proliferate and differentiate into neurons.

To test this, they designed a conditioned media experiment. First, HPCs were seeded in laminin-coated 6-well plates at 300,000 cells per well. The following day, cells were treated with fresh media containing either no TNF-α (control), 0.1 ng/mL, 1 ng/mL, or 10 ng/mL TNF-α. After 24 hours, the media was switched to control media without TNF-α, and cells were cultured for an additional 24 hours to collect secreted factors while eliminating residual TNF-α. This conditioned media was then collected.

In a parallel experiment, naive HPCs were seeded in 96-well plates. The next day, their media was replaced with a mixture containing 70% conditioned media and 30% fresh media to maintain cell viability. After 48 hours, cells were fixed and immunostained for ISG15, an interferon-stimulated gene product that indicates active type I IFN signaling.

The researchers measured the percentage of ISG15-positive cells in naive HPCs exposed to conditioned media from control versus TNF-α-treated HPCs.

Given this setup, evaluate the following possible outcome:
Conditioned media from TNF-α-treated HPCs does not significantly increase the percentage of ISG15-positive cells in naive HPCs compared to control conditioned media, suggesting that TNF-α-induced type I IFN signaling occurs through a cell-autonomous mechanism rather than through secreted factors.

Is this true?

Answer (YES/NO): NO